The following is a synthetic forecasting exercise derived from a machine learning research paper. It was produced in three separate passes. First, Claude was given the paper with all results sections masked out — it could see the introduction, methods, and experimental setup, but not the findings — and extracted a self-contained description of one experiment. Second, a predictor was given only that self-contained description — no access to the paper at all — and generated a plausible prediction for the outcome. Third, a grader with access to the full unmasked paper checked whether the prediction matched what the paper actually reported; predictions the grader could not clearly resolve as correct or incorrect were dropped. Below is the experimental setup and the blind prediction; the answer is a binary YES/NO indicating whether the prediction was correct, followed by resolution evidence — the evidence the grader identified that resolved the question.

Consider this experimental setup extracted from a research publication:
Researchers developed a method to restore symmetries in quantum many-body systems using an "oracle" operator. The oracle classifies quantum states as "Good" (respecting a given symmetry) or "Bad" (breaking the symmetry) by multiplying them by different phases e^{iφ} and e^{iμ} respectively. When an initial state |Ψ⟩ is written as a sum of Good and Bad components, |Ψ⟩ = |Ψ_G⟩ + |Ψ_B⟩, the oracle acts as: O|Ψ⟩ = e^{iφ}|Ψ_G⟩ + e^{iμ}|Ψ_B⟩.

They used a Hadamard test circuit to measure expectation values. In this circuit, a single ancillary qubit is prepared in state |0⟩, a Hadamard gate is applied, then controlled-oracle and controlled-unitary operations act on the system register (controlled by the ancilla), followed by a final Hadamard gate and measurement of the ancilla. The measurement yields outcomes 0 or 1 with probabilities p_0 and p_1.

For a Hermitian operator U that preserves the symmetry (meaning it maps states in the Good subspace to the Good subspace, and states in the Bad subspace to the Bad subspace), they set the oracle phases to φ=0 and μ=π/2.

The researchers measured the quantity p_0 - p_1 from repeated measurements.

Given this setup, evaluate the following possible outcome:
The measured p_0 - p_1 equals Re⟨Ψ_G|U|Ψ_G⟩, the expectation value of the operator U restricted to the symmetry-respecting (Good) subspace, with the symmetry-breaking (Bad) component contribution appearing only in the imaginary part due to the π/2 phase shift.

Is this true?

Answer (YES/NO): YES